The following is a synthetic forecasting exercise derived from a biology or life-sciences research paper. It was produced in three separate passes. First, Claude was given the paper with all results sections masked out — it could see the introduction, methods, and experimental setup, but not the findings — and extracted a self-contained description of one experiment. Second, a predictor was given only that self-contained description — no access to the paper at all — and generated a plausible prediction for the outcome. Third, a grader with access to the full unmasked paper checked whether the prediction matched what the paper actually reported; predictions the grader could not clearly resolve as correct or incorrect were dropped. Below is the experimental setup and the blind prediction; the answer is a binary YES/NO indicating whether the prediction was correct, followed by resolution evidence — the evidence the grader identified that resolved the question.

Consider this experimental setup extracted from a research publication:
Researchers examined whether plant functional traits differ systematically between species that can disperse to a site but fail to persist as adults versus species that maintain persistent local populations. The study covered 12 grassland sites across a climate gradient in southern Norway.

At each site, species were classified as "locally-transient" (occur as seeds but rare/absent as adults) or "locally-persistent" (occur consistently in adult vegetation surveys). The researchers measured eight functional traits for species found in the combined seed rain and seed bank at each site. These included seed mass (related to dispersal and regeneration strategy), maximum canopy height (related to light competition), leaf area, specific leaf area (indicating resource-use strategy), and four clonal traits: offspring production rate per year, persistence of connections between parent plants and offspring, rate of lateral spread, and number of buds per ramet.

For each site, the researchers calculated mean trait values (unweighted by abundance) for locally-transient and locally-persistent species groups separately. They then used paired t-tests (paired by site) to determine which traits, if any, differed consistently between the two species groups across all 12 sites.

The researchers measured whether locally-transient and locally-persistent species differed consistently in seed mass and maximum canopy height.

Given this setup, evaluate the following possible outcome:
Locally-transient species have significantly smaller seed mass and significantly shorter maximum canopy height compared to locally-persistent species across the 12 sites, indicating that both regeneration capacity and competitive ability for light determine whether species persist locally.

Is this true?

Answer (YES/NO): YES